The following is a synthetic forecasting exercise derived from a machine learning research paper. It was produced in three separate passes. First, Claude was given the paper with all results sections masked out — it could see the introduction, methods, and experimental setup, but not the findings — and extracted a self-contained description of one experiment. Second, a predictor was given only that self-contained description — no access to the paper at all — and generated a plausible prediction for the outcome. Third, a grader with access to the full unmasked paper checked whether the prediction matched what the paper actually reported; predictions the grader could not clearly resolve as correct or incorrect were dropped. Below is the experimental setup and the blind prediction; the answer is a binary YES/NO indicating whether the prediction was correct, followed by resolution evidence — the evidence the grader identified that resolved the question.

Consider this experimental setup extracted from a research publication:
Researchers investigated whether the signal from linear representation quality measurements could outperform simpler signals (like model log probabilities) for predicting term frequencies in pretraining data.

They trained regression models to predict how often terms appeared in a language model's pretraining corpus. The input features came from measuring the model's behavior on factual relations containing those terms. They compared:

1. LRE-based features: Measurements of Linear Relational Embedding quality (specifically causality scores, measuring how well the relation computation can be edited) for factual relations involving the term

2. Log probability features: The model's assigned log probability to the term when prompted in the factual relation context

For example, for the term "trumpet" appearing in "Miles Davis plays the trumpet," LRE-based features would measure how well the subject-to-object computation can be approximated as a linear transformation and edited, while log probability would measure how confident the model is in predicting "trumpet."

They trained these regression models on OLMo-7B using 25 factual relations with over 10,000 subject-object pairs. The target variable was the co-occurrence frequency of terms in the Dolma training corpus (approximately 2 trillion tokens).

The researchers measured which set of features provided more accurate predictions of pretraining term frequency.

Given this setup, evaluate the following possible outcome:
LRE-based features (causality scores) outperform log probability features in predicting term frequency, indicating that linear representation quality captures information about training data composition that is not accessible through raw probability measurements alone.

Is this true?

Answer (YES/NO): YES